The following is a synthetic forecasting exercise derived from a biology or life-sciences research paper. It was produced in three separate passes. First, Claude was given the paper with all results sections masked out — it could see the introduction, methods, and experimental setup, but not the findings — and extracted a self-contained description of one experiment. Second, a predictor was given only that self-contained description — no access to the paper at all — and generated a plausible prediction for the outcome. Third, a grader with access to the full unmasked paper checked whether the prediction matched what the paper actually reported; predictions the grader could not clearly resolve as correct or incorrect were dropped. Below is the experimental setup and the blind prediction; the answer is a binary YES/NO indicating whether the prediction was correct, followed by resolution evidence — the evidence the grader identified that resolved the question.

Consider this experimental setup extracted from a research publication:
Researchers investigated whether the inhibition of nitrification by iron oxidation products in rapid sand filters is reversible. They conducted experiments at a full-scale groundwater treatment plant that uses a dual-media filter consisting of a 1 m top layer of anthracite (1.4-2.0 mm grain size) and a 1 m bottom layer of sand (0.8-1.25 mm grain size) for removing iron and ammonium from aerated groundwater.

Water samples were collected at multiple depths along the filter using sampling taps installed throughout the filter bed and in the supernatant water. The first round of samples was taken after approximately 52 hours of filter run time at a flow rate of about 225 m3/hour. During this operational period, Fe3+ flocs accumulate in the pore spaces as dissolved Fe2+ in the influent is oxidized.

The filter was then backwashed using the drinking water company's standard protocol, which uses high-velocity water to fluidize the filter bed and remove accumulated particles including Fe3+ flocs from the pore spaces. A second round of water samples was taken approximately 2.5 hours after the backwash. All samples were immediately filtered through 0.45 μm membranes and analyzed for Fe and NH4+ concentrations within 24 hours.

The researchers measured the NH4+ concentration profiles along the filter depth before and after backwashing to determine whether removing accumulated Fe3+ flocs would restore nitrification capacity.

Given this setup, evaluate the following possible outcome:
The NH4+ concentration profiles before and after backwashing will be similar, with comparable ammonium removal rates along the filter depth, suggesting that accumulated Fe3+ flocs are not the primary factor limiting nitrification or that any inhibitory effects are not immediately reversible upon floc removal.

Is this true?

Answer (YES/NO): NO